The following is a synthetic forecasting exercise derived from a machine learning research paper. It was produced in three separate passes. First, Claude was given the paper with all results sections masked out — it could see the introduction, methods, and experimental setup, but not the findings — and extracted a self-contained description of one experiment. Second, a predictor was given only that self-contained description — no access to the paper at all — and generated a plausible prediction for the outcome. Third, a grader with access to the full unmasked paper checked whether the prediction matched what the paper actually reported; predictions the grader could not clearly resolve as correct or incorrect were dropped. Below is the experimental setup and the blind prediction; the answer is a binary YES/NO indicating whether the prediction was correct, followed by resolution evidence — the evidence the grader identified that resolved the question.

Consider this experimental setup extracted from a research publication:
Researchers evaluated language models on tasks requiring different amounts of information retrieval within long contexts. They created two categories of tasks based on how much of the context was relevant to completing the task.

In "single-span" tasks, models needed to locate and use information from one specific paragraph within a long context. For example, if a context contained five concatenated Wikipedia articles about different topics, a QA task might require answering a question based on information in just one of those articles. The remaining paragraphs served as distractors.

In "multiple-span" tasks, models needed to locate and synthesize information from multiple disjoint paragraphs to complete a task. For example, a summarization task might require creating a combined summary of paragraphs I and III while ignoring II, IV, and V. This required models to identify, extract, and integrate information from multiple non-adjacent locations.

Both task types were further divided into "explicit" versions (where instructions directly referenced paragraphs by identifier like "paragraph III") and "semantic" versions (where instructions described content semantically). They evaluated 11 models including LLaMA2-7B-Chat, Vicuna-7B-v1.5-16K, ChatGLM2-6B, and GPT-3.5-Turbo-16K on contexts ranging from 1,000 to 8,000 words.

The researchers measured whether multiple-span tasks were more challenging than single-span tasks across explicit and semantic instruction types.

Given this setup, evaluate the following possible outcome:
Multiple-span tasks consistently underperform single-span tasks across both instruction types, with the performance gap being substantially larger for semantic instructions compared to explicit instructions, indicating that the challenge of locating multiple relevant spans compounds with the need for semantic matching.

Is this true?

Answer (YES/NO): NO